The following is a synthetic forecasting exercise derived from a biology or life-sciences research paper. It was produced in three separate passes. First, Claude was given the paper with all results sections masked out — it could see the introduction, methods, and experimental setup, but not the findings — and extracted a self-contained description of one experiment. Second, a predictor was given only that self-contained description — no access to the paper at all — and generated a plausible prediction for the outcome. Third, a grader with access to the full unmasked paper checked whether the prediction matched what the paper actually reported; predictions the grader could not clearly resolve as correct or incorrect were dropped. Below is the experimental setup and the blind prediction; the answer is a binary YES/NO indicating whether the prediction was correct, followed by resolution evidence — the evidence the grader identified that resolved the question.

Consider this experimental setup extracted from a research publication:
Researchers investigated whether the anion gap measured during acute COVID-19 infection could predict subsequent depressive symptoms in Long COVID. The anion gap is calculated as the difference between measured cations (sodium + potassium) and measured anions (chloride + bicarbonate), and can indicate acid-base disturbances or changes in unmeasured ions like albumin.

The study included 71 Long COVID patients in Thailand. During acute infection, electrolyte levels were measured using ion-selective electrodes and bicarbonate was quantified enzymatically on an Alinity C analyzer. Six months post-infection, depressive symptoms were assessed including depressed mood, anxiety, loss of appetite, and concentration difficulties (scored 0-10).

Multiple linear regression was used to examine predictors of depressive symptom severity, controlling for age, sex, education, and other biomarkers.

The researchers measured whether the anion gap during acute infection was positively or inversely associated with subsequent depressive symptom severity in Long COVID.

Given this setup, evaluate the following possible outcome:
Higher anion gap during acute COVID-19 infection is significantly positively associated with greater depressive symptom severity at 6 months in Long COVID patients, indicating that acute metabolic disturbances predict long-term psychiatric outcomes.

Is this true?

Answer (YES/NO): NO